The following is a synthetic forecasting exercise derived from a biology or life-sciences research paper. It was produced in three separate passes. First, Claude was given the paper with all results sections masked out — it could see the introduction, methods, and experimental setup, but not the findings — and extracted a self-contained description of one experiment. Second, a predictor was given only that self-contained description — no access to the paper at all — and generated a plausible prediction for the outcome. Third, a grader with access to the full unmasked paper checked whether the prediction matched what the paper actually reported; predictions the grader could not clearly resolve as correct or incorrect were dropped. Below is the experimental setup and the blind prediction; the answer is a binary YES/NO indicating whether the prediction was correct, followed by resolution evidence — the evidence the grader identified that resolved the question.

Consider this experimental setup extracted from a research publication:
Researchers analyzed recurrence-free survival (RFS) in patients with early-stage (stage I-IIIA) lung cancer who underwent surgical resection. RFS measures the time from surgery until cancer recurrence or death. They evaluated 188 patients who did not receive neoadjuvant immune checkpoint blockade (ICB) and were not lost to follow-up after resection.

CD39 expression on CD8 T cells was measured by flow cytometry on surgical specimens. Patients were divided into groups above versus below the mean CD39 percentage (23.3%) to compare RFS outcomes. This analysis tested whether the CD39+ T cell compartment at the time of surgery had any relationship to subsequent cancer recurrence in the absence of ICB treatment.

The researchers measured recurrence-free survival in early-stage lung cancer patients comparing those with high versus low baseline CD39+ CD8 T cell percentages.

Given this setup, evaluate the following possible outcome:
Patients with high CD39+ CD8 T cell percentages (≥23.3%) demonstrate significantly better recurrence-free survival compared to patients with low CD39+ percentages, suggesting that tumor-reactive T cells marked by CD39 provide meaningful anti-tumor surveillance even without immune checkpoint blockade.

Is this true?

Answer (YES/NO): NO